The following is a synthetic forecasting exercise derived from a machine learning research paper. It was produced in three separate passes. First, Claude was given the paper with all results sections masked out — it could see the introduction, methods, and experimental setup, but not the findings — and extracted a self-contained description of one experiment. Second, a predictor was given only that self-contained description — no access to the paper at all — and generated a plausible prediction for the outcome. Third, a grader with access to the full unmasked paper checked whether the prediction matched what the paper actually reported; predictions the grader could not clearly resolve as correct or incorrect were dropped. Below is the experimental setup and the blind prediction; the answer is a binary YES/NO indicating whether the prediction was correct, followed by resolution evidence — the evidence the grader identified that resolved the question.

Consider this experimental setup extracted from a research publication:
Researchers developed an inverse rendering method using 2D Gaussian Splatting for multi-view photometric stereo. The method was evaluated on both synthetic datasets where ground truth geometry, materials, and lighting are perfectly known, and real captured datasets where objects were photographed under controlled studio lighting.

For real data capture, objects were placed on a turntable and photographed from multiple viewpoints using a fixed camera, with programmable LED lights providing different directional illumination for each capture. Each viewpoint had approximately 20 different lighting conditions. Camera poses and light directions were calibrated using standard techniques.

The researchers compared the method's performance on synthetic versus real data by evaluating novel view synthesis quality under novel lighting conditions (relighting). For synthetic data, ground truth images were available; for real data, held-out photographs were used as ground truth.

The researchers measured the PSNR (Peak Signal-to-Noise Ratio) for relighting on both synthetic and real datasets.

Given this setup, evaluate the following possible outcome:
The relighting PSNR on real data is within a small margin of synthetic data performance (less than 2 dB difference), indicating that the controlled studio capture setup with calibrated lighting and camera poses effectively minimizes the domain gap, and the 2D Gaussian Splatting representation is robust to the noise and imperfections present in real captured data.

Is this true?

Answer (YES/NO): NO